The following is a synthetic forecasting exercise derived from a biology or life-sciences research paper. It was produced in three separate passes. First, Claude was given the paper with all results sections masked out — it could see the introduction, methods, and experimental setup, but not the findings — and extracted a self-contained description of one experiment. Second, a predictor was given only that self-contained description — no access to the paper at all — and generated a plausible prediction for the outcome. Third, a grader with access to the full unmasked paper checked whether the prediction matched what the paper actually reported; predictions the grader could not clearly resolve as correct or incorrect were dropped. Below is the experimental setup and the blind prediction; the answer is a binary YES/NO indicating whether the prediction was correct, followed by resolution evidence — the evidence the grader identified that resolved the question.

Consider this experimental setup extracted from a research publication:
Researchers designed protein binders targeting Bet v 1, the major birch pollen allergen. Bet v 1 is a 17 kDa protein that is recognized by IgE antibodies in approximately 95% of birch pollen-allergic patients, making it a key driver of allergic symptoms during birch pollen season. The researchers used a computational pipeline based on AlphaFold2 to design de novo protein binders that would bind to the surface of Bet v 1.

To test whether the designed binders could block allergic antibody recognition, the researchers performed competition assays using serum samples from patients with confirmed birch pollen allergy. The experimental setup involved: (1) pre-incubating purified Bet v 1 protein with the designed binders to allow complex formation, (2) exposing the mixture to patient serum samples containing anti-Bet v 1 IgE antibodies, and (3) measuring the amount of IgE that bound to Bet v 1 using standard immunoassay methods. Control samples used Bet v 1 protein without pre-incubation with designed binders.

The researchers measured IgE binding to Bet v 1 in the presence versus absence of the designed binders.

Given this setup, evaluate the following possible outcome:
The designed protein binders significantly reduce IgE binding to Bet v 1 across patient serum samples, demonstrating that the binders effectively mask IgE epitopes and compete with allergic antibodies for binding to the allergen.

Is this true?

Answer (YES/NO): NO